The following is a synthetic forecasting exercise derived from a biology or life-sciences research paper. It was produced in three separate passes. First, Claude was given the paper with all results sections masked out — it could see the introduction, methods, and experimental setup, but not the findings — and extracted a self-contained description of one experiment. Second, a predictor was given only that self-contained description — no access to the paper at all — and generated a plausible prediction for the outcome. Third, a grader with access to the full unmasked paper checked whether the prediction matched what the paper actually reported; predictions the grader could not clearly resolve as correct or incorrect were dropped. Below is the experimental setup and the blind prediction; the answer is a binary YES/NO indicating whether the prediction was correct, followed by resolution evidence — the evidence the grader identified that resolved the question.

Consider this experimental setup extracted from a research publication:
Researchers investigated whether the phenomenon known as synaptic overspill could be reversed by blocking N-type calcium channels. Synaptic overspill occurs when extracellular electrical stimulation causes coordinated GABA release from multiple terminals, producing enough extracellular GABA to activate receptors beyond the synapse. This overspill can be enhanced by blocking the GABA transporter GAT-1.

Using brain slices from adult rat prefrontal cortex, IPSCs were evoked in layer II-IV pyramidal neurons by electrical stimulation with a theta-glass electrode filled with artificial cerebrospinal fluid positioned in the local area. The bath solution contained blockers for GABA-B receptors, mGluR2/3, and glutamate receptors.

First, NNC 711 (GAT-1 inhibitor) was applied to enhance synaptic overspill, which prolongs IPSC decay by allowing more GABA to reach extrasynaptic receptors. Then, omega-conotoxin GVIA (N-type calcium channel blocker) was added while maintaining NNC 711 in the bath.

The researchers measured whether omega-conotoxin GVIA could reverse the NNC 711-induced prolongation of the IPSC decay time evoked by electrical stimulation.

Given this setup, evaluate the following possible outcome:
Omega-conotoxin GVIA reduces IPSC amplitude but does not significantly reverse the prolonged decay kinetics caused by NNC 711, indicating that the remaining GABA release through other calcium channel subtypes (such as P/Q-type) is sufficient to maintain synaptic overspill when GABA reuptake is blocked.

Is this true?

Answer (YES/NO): NO